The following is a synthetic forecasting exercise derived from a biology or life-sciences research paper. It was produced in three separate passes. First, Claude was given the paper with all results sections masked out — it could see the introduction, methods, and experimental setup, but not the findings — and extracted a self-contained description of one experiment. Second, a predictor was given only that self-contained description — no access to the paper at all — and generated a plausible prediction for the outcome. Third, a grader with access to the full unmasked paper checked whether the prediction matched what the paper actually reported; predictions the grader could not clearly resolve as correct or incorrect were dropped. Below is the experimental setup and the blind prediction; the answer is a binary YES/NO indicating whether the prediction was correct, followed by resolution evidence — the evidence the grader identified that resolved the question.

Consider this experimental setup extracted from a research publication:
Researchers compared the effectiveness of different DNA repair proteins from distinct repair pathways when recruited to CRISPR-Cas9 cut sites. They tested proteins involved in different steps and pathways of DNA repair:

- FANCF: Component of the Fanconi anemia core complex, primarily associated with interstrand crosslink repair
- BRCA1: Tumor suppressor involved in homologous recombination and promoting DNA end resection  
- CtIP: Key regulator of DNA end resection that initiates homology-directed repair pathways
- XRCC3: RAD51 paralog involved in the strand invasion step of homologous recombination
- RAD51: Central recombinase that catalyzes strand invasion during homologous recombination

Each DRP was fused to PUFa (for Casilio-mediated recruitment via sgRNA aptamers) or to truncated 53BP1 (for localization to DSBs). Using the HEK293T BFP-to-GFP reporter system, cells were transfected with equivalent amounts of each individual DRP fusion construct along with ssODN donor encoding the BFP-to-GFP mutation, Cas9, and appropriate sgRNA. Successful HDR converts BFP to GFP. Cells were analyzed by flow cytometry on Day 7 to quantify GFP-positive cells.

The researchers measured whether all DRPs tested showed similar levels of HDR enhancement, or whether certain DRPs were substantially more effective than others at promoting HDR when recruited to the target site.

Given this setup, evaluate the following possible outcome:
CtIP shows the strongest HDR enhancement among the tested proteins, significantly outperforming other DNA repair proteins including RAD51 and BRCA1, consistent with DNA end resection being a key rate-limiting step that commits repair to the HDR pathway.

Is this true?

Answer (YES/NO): NO